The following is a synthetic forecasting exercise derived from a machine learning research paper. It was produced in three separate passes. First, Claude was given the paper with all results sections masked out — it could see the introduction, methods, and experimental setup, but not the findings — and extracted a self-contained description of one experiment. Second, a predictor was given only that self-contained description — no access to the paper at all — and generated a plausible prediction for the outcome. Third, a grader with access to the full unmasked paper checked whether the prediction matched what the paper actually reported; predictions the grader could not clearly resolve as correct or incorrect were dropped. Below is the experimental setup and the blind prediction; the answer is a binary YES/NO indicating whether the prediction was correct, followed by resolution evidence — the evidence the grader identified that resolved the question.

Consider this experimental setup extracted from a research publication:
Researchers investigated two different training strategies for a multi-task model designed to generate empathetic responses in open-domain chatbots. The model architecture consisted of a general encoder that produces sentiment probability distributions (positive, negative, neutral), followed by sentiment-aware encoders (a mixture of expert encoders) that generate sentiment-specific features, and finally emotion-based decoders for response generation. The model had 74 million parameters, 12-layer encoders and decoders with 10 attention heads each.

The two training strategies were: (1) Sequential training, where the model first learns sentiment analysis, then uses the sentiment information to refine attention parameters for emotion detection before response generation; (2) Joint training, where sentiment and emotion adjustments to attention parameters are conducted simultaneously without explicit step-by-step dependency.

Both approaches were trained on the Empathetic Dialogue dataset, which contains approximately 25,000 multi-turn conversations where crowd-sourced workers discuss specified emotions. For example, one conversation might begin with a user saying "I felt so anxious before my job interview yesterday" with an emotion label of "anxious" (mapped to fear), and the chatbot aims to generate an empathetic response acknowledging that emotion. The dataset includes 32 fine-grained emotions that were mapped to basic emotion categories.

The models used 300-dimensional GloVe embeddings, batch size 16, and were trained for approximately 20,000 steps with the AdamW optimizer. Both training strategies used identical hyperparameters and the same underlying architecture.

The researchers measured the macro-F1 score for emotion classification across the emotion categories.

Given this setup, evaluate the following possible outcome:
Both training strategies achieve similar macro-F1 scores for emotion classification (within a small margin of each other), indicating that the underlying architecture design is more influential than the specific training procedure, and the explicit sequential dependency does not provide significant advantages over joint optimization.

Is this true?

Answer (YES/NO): NO